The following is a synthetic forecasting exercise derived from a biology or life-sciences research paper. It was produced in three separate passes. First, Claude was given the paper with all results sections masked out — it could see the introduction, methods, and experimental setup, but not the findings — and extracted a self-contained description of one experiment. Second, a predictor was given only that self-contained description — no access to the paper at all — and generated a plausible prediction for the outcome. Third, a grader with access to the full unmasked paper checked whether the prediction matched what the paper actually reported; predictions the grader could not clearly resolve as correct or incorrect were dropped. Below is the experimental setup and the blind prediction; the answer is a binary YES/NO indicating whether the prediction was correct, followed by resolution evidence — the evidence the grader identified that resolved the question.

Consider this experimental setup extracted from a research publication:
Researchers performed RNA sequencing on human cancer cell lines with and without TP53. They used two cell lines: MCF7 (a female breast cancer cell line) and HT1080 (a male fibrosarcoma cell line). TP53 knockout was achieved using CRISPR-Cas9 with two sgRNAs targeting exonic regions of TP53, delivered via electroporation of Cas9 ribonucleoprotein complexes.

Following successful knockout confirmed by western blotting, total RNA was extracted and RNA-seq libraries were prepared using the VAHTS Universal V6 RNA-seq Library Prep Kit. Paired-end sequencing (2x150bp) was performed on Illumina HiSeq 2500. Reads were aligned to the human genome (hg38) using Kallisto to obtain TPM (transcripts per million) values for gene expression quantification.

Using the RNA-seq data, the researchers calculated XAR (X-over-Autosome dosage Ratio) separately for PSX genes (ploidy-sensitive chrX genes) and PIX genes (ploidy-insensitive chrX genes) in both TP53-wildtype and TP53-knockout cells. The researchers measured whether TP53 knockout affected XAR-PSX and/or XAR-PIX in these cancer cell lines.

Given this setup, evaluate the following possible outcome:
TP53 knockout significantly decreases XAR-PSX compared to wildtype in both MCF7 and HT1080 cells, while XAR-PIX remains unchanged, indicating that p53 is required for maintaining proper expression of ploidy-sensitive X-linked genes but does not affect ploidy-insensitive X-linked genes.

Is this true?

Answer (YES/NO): NO